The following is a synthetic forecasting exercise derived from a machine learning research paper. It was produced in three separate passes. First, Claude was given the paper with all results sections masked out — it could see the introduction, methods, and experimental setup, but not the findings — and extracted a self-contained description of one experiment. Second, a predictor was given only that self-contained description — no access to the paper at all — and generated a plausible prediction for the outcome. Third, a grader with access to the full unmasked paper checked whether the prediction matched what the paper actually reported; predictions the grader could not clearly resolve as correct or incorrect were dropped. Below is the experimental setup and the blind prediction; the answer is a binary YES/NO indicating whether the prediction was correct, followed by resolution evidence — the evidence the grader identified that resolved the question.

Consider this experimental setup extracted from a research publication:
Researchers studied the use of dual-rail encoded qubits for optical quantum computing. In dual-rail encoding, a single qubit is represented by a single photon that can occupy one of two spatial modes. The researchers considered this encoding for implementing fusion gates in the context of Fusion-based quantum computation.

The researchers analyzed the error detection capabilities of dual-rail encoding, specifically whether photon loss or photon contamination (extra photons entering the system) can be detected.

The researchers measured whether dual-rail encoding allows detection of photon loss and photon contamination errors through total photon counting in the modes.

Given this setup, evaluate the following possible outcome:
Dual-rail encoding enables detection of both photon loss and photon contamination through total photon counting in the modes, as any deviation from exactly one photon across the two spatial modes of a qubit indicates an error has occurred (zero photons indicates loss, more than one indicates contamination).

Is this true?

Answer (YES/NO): YES